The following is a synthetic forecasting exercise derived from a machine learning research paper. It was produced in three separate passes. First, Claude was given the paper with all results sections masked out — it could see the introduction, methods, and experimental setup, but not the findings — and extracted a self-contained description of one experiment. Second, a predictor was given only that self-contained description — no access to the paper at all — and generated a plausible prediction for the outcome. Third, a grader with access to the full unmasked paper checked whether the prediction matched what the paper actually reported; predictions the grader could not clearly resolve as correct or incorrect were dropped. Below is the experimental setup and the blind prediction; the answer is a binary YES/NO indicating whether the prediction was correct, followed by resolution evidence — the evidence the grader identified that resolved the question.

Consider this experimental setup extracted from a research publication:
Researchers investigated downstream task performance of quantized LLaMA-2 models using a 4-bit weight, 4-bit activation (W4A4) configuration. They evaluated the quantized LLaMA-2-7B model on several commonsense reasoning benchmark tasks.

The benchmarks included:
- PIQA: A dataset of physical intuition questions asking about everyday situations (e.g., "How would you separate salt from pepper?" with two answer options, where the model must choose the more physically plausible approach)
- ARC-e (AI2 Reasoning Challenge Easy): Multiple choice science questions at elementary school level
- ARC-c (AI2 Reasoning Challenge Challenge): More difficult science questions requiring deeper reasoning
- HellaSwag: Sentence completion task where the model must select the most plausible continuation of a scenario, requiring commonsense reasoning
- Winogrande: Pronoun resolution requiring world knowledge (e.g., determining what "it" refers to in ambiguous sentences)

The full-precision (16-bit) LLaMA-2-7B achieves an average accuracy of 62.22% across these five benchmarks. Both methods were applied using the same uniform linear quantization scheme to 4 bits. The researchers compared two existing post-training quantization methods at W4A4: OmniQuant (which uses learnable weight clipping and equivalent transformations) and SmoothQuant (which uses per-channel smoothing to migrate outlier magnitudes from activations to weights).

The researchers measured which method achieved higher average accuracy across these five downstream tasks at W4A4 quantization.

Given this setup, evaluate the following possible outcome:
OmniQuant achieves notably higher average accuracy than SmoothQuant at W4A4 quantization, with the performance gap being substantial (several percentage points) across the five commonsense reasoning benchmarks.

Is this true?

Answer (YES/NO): YES